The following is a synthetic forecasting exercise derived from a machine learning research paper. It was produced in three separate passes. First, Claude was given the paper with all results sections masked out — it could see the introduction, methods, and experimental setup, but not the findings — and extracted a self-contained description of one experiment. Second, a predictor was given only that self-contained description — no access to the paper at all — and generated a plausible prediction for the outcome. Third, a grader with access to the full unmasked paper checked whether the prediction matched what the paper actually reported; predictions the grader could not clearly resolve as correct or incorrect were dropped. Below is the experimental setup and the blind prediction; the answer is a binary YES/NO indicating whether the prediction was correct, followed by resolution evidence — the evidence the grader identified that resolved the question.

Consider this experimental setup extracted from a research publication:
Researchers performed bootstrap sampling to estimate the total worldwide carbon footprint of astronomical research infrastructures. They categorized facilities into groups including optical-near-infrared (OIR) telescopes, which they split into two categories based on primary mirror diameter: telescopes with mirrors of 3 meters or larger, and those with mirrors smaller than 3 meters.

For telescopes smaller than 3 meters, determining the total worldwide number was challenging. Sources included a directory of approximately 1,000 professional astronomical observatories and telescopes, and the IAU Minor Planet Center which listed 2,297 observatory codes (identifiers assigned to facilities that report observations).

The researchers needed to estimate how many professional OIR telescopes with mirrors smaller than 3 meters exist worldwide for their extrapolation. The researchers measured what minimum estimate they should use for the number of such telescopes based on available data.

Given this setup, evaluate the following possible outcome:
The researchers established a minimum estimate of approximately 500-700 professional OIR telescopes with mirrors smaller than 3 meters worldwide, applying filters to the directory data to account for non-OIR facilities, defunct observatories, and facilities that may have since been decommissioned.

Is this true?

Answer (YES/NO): NO